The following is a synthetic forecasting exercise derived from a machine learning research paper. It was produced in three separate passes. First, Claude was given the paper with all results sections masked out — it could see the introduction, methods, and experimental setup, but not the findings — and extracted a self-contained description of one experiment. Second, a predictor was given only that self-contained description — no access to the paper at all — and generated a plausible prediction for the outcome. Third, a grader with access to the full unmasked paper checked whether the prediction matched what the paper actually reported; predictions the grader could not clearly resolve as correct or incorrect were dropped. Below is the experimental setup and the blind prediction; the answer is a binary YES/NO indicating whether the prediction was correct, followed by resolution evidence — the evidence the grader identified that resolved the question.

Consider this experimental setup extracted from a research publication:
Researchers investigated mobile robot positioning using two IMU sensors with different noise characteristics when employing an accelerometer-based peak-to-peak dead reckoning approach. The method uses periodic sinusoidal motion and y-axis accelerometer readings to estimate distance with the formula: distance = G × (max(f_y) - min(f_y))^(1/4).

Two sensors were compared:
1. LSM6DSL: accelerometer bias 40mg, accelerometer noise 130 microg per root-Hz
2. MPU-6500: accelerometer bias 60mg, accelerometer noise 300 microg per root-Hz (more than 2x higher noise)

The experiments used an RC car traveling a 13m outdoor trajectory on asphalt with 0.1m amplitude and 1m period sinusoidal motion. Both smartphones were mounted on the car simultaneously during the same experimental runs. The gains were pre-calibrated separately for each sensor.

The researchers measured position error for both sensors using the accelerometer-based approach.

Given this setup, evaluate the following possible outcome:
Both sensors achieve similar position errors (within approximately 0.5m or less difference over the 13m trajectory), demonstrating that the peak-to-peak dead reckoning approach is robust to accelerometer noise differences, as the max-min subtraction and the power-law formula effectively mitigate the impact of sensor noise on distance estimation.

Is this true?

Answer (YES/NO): NO